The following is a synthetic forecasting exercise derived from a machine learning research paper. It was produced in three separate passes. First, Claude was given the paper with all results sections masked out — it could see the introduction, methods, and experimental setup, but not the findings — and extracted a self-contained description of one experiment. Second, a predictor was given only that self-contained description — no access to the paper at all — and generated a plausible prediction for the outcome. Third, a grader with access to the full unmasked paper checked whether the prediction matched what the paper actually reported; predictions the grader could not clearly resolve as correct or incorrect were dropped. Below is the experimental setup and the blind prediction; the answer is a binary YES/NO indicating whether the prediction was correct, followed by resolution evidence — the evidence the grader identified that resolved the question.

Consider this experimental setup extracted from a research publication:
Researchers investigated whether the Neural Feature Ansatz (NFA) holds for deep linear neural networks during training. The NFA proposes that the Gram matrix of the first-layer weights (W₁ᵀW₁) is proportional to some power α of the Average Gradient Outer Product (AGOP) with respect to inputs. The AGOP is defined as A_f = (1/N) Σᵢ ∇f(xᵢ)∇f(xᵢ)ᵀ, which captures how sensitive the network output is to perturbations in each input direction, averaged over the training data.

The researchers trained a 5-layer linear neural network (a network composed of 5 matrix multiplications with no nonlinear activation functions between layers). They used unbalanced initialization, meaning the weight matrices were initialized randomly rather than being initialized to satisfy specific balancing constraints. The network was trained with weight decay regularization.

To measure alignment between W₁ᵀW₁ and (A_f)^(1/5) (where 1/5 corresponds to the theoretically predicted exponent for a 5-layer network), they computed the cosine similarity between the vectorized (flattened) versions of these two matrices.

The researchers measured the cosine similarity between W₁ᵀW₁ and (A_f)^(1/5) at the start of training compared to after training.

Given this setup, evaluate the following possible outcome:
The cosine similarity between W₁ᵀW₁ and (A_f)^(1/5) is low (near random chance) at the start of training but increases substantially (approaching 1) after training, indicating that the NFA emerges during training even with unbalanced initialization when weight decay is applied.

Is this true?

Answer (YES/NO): NO